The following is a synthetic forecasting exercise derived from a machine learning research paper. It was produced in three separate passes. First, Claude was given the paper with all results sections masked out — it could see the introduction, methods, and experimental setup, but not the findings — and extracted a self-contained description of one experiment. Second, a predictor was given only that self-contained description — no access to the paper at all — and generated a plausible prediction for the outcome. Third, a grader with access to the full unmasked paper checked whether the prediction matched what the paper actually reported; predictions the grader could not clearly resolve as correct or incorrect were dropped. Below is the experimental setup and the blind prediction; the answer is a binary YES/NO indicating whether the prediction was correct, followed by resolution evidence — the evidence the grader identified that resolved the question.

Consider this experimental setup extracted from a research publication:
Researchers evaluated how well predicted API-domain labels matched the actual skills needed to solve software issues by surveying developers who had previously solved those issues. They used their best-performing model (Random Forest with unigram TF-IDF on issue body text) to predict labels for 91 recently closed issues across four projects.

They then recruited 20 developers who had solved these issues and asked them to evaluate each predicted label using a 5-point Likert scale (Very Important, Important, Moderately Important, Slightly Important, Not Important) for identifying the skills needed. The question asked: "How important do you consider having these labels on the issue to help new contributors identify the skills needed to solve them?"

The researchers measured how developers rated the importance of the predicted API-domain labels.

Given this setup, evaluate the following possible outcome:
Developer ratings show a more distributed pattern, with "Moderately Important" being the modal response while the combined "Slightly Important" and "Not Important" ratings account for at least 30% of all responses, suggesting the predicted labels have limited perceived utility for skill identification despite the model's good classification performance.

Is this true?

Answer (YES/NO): NO